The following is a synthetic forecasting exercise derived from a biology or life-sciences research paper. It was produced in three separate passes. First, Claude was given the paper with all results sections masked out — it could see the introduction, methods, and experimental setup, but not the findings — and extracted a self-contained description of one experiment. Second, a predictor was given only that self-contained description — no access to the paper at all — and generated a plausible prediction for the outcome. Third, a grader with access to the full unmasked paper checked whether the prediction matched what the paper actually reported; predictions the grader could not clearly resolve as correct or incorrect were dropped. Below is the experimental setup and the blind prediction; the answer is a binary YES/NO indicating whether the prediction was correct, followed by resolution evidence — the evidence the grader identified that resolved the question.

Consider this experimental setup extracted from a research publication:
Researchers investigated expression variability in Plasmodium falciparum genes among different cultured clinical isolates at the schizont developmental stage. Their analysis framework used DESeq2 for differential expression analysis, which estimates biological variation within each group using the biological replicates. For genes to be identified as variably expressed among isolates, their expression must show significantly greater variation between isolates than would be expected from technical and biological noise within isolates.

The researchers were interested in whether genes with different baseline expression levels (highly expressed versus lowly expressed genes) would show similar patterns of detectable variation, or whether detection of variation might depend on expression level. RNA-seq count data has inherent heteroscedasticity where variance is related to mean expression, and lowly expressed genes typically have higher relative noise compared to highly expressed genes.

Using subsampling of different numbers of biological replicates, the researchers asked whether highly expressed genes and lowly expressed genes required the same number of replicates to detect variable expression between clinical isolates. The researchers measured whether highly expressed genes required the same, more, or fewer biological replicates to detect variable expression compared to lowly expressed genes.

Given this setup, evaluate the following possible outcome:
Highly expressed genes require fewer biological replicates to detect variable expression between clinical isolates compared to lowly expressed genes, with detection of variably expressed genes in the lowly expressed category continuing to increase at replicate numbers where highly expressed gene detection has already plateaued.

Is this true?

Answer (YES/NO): NO